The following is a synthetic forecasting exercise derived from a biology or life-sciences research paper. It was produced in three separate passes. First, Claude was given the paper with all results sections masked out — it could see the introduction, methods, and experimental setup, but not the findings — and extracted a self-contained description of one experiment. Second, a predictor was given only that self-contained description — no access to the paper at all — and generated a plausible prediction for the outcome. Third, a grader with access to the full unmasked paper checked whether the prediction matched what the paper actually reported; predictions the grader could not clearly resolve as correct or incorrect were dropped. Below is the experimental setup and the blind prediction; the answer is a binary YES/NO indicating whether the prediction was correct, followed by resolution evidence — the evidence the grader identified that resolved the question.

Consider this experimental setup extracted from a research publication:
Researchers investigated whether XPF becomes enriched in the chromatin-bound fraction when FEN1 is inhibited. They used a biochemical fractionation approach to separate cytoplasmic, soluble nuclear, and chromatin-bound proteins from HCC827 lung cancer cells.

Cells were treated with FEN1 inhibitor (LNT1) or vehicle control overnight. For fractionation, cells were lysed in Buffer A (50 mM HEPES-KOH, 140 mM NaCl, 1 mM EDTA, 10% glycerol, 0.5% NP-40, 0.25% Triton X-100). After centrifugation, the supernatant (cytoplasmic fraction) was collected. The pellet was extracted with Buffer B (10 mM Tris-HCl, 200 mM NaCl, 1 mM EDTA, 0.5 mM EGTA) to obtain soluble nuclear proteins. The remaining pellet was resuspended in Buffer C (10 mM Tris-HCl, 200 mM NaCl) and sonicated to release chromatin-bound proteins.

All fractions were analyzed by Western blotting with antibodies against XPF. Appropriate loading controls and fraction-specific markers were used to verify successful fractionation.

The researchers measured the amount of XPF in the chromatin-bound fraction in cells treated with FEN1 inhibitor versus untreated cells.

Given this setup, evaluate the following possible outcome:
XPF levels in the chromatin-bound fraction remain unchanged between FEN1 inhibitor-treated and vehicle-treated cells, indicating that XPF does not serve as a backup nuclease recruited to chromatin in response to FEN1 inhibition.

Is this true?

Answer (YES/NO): NO